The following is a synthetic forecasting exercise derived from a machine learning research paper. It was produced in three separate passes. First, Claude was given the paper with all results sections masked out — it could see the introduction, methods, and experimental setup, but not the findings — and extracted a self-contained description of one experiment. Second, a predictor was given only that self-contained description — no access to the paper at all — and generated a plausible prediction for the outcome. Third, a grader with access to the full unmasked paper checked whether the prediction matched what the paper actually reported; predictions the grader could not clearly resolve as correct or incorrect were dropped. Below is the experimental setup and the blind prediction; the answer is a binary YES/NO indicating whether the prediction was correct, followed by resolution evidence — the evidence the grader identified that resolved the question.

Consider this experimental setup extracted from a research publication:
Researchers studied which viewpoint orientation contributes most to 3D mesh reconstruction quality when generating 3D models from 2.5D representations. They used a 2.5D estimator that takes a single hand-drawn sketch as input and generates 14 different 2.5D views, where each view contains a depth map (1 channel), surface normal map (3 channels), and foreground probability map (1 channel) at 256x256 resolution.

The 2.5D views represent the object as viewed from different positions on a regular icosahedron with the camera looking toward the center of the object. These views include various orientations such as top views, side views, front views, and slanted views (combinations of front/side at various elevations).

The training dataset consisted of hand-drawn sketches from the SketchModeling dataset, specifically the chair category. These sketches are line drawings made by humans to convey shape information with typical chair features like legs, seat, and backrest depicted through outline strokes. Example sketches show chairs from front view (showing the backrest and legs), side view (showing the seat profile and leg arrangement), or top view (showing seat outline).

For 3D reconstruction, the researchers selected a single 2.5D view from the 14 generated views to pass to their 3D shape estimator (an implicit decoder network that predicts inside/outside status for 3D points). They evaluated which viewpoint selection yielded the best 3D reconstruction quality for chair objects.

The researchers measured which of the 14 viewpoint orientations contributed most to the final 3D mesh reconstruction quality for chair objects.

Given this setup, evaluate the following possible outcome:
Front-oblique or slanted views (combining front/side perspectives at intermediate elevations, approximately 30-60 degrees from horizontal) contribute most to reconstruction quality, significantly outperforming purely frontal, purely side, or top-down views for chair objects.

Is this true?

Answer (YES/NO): YES